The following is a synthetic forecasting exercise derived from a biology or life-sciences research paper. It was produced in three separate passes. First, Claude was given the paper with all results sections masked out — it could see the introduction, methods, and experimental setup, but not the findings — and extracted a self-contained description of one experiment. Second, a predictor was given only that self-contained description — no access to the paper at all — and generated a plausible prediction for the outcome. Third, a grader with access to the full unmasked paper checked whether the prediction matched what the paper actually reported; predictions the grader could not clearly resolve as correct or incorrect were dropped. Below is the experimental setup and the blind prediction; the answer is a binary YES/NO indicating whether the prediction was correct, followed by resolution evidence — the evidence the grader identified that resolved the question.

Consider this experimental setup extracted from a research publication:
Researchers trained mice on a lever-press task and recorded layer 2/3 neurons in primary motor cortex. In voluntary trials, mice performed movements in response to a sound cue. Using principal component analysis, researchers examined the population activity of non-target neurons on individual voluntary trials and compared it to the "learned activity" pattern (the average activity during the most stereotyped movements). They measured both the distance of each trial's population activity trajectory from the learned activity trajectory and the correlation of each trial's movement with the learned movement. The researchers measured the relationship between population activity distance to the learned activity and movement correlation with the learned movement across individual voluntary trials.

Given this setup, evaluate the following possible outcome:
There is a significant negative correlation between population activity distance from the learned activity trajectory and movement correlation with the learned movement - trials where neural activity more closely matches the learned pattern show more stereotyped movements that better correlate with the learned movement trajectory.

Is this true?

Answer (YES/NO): YES